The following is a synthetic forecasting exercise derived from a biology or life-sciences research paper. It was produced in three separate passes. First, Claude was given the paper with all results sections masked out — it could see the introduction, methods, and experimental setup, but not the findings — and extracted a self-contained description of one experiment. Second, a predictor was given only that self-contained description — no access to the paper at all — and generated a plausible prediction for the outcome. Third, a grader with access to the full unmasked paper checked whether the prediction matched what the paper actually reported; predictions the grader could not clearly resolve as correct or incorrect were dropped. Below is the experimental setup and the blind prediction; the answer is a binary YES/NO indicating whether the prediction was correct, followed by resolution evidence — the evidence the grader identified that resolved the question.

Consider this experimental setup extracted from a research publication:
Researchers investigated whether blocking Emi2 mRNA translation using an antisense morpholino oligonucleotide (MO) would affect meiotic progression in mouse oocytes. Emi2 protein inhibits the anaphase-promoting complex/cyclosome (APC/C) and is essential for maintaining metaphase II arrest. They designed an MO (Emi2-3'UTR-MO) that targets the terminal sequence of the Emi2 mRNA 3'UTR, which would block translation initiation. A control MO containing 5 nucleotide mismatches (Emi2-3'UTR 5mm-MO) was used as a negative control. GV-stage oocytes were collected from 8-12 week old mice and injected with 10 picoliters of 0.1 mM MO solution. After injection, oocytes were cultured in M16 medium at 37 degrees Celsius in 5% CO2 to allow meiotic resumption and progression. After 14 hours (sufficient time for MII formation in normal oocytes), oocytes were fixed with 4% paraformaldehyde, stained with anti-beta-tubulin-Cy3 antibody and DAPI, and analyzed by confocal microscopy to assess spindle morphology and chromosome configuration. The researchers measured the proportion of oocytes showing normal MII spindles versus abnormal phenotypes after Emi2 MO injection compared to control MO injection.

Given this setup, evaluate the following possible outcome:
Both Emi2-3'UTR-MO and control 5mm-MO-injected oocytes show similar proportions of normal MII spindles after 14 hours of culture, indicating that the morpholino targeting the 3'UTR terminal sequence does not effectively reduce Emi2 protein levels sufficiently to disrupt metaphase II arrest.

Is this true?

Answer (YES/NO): NO